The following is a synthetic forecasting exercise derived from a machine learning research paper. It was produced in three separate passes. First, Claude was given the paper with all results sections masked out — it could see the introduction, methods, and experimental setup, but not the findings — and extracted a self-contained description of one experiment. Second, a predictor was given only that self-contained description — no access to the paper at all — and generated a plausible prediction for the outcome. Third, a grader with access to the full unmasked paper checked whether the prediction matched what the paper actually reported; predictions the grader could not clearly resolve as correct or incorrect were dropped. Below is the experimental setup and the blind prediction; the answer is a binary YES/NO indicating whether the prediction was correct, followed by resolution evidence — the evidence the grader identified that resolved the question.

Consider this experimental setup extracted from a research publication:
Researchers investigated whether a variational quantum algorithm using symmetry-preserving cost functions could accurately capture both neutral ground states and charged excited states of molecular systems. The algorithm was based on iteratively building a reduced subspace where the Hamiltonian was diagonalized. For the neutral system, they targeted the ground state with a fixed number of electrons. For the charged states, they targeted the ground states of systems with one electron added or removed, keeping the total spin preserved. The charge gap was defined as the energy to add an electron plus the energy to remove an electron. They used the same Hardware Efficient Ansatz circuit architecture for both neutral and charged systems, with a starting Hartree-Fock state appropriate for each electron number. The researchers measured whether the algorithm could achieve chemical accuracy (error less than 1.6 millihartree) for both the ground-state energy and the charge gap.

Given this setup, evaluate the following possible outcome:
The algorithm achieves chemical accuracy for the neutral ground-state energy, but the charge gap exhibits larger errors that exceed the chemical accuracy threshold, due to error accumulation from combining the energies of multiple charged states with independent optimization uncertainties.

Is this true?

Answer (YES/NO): NO